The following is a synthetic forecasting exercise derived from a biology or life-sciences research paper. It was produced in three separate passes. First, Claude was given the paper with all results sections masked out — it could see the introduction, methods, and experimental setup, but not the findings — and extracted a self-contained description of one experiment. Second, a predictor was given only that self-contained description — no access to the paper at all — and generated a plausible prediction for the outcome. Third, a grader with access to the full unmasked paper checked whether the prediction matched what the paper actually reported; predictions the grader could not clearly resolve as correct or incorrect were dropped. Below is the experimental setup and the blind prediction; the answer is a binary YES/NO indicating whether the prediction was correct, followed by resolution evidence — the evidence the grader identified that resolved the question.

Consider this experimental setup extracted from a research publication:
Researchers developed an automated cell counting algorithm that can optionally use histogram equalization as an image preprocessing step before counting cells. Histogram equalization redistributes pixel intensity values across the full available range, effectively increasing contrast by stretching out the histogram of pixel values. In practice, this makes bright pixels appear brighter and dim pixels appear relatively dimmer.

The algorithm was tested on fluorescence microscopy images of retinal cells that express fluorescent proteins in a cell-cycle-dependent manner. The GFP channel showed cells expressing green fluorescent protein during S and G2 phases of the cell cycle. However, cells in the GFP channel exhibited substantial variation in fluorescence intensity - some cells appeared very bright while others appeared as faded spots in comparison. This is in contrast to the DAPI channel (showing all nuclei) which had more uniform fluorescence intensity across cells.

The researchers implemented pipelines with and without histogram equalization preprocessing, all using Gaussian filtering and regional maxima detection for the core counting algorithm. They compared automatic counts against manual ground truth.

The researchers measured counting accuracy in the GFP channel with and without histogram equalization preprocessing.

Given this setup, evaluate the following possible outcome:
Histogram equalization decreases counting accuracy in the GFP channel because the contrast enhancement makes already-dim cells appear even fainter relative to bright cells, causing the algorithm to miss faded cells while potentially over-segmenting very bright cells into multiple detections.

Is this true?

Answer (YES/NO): NO